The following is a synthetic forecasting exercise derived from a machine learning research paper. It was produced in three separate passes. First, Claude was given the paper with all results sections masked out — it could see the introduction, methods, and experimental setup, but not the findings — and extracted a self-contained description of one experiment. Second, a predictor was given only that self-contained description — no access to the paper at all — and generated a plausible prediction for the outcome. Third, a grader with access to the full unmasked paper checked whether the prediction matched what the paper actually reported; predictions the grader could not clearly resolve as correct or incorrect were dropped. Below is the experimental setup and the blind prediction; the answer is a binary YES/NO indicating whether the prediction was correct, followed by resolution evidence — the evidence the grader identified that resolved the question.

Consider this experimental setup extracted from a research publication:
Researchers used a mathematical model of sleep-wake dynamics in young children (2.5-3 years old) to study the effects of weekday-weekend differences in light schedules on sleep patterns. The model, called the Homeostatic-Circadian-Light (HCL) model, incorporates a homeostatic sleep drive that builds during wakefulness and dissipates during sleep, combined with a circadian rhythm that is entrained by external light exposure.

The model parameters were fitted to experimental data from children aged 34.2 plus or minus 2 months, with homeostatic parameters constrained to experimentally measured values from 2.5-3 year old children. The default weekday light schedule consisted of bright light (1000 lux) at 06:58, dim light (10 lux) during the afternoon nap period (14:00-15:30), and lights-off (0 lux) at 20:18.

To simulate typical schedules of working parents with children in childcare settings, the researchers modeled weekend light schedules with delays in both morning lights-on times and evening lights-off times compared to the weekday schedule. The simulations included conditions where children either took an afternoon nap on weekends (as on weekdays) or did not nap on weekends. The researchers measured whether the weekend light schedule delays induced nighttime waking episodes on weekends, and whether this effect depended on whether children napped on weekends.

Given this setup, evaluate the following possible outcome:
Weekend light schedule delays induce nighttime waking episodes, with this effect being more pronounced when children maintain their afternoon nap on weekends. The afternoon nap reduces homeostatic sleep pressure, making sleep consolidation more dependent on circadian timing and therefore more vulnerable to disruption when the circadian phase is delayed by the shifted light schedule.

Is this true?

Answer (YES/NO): YES